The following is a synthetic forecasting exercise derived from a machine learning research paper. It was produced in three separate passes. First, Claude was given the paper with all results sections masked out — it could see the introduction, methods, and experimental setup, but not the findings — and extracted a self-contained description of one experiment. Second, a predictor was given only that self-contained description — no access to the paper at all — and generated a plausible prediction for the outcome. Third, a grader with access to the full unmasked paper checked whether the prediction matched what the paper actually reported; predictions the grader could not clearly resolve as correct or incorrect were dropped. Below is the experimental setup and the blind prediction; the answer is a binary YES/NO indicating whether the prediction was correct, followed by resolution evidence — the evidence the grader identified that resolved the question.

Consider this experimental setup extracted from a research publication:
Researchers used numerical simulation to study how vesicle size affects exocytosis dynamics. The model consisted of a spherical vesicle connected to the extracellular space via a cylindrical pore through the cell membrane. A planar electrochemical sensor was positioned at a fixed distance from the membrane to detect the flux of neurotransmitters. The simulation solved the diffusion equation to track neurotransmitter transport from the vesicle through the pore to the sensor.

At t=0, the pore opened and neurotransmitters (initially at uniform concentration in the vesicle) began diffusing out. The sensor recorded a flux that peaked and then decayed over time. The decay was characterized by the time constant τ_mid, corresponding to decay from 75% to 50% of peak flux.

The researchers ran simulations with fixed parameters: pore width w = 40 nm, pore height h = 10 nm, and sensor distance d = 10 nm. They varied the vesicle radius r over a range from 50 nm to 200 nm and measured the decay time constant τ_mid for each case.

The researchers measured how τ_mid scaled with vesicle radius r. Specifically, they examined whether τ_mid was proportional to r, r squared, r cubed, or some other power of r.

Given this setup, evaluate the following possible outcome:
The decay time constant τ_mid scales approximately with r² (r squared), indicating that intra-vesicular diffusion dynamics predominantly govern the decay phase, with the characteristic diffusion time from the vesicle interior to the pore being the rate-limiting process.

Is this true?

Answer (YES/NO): NO